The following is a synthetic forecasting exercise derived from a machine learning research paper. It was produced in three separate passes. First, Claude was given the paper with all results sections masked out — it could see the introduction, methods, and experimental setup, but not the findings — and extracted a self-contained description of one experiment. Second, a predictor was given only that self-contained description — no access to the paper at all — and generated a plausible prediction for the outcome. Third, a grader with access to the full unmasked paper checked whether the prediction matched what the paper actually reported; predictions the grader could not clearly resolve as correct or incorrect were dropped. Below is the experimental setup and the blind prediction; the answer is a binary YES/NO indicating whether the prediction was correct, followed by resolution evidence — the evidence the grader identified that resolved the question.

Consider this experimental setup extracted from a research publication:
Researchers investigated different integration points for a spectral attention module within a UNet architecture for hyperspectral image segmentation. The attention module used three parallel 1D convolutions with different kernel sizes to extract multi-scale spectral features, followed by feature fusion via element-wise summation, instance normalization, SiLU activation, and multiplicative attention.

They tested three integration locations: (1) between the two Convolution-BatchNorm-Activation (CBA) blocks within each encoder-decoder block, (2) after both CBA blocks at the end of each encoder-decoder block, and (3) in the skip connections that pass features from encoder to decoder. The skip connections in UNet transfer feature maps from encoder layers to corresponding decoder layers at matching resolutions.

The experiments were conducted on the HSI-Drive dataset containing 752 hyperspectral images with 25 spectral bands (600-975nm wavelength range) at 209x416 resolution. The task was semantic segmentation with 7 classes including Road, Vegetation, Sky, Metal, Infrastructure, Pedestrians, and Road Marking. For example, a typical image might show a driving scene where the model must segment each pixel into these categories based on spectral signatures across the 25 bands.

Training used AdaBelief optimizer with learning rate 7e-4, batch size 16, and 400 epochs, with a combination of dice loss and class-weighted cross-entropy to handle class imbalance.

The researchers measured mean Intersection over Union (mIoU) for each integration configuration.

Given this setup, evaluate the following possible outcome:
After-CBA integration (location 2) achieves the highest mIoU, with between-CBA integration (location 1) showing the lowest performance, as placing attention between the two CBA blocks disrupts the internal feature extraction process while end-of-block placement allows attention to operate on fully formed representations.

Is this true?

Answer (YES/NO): NO